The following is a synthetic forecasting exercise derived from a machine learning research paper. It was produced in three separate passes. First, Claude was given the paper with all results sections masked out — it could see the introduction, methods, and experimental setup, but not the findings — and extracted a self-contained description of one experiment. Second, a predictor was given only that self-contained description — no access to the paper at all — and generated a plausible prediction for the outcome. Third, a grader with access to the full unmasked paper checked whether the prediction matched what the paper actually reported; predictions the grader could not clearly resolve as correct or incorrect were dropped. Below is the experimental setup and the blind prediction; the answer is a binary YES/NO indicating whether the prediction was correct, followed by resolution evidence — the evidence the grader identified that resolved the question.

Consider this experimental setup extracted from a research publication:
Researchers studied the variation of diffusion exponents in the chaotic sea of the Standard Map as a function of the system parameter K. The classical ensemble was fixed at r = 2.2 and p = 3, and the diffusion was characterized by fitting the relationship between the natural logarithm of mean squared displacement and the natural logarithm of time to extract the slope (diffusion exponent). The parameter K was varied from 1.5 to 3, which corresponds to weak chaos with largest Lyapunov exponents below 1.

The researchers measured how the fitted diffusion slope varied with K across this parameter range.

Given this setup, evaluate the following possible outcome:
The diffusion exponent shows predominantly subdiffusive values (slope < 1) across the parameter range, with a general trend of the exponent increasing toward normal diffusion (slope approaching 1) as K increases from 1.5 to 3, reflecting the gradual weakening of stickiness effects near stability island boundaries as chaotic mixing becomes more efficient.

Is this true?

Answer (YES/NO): NO